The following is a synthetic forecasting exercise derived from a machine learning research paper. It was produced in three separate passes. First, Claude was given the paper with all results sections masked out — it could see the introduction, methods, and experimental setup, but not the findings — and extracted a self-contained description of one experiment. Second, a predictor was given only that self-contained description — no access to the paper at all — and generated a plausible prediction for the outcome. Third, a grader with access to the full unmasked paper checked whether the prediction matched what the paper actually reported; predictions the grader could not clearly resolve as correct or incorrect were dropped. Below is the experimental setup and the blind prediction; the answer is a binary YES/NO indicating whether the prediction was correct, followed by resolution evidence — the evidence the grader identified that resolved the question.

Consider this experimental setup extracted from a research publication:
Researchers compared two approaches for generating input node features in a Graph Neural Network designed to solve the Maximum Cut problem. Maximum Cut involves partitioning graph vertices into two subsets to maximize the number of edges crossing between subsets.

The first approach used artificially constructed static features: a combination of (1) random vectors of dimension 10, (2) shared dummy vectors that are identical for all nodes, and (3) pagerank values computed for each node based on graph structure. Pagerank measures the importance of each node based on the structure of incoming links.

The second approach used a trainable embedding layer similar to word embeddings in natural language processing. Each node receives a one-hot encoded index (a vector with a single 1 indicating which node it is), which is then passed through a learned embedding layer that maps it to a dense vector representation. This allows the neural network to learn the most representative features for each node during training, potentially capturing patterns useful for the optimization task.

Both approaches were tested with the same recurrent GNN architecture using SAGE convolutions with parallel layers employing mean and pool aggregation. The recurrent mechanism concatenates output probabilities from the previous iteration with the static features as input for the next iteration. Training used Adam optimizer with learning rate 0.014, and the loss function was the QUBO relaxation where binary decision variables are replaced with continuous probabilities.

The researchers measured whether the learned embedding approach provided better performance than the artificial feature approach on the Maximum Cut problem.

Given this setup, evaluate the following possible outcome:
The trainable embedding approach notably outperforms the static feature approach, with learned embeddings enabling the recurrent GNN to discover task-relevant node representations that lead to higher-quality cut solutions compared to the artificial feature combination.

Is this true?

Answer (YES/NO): NO